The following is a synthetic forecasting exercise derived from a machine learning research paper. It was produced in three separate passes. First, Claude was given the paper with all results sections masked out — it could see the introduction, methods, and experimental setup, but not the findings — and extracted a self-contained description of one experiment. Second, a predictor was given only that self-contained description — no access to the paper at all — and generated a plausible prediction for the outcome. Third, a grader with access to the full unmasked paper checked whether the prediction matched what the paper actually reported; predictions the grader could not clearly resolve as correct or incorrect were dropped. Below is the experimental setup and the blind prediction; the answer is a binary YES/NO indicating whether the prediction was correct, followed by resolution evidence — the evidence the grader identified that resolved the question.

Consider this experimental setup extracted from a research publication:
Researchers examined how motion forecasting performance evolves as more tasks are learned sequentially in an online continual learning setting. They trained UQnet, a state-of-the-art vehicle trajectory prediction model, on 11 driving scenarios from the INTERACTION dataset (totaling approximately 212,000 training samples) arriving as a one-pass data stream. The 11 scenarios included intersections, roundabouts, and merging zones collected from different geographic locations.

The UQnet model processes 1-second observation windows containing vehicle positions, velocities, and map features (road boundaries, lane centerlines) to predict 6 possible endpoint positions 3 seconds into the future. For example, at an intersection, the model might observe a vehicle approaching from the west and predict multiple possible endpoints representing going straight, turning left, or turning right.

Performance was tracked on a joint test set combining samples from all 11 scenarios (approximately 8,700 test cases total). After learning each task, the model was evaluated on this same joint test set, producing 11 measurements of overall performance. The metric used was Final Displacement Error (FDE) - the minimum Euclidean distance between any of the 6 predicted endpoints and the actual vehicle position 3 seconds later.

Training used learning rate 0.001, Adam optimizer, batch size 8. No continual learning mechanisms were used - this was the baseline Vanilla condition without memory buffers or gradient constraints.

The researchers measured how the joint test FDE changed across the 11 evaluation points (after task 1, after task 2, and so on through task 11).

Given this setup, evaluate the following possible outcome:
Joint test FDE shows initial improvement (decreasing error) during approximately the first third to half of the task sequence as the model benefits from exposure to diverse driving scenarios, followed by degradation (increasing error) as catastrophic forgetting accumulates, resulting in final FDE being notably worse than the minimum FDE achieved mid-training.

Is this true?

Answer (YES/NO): NO